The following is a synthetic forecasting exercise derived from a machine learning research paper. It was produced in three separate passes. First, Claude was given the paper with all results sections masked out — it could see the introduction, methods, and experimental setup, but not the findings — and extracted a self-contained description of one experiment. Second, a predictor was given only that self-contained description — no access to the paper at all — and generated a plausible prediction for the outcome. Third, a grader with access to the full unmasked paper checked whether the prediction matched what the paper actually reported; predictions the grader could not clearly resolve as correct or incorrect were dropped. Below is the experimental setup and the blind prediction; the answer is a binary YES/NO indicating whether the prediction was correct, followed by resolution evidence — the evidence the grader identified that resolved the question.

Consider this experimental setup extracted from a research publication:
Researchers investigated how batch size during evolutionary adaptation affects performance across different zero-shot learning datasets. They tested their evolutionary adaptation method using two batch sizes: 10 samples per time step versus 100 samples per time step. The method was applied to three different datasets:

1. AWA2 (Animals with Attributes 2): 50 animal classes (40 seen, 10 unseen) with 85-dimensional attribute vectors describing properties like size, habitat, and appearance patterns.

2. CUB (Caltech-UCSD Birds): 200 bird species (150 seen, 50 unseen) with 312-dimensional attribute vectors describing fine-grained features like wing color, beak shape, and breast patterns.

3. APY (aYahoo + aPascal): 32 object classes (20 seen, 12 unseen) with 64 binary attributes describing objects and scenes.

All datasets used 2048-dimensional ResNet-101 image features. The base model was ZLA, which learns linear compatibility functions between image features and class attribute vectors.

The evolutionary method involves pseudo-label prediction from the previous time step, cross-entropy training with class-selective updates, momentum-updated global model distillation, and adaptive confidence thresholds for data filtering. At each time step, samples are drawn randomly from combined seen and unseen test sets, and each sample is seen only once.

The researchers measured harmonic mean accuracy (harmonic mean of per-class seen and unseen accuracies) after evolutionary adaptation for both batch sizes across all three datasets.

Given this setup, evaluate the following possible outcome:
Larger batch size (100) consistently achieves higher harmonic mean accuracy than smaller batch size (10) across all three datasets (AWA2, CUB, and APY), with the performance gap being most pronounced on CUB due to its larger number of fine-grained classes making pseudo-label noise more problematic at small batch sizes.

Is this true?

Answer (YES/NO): NO